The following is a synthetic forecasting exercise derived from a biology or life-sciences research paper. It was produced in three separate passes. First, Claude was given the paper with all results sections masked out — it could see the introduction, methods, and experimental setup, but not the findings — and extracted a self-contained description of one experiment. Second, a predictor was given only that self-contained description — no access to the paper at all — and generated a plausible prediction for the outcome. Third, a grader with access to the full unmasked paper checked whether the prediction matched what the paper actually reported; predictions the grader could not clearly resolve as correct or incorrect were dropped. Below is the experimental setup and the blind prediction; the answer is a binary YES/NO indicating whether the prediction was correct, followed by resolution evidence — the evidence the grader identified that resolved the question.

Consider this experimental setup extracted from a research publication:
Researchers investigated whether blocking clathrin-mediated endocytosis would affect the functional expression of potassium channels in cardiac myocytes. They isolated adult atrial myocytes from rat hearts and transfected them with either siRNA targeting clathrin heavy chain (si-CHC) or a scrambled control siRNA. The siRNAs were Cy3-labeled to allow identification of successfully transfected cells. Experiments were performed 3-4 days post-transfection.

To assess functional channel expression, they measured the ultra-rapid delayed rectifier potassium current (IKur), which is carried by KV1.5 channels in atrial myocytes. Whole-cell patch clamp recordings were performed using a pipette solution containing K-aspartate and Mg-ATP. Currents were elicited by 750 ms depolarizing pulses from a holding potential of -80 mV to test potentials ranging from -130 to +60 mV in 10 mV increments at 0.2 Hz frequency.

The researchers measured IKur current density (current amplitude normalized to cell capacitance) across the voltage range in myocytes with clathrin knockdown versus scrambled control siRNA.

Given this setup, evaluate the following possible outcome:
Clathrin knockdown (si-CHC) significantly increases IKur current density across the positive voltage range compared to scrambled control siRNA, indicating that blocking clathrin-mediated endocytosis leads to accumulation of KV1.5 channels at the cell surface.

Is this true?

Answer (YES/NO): YES